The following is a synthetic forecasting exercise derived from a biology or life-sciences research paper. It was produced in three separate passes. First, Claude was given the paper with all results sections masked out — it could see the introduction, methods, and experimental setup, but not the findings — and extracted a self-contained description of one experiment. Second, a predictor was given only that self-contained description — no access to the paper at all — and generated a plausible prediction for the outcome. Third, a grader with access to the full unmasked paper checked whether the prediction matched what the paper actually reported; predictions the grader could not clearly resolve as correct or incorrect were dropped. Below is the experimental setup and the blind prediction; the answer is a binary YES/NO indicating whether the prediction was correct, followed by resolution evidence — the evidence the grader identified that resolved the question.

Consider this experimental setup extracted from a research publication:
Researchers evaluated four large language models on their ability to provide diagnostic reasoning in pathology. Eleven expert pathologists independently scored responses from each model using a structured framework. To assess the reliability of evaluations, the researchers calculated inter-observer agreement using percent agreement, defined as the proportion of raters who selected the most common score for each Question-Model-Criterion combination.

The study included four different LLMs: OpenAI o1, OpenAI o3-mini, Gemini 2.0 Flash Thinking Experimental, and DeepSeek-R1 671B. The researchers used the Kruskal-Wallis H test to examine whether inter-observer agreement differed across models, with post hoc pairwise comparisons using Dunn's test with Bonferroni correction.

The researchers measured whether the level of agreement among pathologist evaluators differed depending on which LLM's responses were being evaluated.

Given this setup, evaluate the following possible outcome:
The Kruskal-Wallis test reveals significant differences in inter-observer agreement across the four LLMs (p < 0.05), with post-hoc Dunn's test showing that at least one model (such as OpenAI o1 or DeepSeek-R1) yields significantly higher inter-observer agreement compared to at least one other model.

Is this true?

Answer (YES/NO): NO